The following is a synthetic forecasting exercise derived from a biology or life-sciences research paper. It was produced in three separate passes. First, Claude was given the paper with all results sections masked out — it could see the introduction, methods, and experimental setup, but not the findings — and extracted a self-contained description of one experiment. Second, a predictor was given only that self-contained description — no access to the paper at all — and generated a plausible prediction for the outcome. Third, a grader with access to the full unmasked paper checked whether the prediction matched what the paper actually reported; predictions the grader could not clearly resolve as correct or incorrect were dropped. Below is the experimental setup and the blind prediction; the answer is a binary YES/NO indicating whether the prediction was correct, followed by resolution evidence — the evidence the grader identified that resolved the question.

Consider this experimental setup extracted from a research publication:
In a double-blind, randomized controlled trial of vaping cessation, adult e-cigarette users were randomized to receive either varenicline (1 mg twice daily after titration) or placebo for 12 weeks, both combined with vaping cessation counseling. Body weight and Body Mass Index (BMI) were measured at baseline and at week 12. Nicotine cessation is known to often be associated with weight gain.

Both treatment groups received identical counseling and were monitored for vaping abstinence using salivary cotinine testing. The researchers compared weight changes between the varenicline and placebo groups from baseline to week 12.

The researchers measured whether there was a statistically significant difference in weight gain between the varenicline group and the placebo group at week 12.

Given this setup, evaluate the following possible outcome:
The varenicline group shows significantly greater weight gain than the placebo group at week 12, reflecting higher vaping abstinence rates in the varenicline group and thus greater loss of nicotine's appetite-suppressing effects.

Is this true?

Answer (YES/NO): NO